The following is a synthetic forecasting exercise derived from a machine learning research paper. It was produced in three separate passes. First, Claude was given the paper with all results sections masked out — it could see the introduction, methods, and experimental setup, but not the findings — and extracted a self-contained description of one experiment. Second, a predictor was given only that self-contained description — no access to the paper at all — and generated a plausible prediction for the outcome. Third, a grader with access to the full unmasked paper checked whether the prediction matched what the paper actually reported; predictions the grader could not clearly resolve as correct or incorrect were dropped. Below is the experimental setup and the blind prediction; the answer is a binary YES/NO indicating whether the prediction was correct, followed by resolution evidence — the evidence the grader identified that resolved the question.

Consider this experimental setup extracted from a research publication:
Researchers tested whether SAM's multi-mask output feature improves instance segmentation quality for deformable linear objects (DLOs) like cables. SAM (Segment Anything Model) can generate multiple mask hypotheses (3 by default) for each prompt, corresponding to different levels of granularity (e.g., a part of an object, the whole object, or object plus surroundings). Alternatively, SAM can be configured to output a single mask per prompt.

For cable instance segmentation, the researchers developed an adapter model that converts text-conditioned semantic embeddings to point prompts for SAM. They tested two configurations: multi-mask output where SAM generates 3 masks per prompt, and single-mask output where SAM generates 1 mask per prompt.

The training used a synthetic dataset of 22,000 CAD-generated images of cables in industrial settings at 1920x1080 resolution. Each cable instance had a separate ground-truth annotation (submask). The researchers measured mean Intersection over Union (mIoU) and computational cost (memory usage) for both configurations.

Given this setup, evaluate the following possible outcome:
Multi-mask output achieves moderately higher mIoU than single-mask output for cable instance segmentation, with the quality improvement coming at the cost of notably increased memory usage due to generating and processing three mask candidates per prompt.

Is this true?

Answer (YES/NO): NO